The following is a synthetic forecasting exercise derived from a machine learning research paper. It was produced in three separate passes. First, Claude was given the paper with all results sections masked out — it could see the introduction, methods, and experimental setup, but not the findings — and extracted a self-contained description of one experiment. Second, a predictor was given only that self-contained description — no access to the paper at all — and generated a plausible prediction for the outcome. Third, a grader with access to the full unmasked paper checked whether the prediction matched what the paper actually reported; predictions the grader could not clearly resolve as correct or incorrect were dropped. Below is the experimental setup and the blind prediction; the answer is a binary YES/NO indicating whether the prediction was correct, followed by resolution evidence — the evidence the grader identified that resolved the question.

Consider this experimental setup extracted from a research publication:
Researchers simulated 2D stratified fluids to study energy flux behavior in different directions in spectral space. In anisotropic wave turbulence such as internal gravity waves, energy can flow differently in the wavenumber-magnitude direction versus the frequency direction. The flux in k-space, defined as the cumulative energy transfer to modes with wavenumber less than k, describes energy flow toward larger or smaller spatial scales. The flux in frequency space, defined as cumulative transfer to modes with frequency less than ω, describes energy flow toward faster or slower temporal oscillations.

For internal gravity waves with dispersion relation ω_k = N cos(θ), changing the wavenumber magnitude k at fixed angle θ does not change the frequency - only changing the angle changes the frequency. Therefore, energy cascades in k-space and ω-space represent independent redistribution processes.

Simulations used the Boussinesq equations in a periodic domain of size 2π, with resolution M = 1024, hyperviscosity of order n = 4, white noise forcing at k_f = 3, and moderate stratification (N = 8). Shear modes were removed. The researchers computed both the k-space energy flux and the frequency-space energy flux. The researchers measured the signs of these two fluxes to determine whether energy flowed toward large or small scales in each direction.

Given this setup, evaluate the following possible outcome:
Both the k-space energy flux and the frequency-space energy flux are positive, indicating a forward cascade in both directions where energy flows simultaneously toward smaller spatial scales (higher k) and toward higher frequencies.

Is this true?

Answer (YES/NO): YES